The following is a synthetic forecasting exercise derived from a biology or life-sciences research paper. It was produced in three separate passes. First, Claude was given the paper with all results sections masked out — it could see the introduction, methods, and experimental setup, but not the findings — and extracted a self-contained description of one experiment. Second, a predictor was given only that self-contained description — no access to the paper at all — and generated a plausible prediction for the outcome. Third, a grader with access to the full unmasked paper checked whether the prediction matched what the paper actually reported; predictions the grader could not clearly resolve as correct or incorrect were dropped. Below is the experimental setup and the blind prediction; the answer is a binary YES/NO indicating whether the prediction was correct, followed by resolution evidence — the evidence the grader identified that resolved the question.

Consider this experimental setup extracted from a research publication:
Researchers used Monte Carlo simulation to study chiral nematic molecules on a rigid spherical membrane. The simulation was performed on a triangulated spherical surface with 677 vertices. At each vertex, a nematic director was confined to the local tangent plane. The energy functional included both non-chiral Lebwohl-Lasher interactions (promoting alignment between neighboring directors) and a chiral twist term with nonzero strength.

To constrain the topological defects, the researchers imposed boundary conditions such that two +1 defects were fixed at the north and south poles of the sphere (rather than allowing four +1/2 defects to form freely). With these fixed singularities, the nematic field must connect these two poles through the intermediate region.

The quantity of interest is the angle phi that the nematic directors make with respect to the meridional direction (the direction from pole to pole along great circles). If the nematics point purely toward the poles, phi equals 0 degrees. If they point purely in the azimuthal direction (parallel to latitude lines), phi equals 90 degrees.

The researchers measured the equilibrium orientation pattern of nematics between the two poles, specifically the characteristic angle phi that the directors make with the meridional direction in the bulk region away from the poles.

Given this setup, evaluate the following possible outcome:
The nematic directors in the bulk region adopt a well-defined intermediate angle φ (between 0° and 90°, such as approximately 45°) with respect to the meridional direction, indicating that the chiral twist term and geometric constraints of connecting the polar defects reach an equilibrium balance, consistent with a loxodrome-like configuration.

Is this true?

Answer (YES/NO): YES